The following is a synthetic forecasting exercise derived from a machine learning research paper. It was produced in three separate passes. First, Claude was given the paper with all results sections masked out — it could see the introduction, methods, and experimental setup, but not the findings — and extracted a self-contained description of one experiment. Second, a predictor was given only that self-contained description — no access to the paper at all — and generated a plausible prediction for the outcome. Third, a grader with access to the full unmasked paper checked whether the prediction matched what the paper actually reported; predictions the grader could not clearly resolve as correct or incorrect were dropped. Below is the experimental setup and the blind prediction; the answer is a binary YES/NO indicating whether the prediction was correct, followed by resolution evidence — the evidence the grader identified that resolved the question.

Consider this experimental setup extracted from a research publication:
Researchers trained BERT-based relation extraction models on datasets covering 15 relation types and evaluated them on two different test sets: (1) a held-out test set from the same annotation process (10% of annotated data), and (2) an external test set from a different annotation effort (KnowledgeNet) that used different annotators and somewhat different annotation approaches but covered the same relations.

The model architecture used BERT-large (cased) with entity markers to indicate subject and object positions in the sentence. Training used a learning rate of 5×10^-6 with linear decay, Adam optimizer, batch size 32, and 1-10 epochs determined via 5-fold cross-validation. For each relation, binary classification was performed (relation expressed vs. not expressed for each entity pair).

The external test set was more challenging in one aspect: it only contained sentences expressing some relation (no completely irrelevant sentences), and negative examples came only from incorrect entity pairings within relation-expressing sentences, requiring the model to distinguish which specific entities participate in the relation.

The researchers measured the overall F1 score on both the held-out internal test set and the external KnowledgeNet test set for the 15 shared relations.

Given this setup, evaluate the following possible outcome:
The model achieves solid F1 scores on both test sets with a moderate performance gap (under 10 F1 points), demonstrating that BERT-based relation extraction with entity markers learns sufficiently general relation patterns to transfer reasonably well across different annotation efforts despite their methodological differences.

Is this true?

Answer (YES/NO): YES